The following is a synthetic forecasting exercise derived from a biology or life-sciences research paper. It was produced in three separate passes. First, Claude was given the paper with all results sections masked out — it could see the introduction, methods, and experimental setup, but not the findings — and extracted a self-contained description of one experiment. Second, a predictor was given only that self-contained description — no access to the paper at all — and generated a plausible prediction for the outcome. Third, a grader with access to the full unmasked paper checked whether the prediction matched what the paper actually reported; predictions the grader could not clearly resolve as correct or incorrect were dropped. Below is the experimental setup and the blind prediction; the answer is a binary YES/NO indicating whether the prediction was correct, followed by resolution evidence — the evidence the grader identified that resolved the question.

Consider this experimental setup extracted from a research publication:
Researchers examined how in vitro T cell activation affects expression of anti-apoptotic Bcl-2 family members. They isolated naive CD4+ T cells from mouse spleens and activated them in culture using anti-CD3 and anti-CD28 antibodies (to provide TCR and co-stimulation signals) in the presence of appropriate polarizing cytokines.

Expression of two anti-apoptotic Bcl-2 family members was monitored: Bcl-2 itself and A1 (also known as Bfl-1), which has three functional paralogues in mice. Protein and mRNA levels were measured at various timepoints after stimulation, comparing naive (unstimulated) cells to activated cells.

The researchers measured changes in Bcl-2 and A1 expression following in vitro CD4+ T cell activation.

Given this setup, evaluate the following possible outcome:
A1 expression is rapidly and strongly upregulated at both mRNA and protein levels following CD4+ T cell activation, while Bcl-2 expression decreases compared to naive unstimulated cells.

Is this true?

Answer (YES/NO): NO